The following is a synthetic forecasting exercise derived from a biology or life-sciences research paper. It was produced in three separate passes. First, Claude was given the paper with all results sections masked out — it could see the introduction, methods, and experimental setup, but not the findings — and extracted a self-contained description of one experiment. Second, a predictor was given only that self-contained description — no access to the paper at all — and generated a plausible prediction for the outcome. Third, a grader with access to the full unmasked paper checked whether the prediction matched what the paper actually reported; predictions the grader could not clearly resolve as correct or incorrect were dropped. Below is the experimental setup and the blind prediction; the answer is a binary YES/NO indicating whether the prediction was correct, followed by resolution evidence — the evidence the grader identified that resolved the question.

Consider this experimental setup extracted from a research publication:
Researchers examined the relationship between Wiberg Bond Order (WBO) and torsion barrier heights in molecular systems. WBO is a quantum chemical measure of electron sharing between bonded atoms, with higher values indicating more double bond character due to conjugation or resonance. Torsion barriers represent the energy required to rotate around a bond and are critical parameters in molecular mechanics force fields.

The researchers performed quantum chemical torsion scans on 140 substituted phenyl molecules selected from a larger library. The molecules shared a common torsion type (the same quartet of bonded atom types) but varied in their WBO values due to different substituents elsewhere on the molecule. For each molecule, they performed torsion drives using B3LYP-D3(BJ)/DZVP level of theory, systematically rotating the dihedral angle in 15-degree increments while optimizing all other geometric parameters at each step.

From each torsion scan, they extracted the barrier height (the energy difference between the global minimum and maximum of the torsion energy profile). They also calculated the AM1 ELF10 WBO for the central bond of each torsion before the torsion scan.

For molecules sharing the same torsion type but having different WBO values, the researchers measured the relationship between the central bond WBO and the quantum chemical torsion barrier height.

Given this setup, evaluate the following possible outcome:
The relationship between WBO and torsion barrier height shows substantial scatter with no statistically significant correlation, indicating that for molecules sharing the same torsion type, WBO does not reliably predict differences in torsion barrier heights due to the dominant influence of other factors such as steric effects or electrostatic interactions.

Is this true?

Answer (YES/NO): NO